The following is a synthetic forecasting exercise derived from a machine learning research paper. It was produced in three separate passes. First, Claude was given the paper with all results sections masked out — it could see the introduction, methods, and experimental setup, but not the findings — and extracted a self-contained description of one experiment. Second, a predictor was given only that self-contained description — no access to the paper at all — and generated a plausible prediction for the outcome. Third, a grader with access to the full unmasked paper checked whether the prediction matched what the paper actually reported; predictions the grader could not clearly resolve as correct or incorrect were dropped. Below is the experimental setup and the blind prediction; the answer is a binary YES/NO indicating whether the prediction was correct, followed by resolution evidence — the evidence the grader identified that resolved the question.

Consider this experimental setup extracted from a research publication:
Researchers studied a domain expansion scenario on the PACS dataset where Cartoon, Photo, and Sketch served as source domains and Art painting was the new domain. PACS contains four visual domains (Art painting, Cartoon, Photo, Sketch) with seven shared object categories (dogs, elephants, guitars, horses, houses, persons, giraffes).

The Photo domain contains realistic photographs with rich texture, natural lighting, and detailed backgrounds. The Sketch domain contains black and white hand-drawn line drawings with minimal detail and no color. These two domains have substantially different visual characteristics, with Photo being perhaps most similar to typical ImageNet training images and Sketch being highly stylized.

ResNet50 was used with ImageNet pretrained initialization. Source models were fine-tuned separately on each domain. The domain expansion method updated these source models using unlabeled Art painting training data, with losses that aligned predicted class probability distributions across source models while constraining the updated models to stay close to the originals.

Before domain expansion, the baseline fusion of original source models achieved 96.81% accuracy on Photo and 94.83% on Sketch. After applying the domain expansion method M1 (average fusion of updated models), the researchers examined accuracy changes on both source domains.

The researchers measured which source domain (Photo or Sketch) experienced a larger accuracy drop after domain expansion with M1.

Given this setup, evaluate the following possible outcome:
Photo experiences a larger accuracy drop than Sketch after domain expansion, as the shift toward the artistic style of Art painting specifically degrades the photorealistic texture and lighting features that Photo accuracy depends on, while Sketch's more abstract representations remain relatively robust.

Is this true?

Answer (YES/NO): NO